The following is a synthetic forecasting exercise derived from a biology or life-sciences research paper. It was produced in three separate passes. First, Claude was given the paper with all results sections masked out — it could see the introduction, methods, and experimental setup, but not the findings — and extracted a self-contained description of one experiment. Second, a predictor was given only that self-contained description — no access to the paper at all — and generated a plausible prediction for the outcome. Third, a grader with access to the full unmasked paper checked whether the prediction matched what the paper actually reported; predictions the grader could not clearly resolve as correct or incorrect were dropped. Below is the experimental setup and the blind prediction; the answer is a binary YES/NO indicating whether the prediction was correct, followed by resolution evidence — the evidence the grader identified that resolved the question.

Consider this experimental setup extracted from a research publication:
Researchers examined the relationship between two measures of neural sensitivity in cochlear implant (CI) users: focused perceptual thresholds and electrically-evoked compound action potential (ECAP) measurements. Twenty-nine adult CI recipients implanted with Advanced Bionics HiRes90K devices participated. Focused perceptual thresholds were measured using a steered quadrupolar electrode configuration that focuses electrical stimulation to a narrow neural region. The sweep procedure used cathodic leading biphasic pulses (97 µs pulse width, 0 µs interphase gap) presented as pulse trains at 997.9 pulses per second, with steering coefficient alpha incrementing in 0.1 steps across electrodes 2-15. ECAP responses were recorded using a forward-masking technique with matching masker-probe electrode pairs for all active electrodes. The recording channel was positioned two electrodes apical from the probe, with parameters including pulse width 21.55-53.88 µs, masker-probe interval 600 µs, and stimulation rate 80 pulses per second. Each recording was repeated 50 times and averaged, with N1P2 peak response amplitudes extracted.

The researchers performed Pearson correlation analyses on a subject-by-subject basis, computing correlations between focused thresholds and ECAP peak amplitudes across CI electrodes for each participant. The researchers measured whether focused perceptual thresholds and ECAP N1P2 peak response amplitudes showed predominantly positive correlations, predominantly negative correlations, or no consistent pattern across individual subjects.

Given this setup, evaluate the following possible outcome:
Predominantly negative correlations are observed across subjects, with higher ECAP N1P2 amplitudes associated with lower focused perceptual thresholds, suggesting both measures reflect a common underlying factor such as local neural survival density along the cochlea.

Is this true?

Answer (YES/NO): NO